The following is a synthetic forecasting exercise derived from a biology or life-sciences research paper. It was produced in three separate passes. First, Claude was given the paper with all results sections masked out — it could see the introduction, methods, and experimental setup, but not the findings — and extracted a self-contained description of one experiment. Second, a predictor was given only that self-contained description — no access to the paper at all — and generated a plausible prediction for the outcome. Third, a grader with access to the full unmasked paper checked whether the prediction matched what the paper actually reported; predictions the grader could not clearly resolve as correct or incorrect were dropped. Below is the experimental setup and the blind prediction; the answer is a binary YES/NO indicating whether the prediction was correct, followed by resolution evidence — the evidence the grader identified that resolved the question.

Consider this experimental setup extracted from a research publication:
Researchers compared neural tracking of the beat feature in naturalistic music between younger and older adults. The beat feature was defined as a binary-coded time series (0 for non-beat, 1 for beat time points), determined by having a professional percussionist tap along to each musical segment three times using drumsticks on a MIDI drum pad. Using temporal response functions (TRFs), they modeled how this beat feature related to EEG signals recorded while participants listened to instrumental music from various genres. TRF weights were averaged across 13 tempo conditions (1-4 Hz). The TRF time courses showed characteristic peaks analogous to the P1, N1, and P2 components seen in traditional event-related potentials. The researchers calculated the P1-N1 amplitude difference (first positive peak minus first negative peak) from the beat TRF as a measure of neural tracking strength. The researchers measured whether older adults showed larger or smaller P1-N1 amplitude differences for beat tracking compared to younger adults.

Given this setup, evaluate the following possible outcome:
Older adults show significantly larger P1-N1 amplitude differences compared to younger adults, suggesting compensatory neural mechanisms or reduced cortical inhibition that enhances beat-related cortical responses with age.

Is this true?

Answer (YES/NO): YES